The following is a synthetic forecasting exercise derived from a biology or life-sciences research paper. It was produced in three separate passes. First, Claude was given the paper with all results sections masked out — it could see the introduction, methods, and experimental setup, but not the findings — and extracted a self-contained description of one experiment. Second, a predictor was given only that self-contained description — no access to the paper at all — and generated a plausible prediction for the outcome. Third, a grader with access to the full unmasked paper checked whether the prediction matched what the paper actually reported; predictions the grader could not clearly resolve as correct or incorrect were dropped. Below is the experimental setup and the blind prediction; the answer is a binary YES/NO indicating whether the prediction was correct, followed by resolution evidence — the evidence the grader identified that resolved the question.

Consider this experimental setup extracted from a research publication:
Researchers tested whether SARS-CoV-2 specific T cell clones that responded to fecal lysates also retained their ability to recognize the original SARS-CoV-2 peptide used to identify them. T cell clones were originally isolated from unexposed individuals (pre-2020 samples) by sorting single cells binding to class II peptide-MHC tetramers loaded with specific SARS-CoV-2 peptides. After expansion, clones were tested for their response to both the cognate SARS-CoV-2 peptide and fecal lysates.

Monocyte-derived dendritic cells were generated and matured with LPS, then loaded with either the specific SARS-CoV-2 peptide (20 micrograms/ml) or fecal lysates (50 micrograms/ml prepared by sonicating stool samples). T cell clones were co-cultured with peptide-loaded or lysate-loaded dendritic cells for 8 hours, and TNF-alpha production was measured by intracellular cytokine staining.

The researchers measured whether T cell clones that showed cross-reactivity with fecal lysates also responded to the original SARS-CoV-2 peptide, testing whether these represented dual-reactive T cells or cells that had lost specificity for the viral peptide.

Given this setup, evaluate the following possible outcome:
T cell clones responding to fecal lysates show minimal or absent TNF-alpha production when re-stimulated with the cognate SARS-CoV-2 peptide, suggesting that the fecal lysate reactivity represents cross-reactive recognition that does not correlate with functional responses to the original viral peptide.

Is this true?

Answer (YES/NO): NO